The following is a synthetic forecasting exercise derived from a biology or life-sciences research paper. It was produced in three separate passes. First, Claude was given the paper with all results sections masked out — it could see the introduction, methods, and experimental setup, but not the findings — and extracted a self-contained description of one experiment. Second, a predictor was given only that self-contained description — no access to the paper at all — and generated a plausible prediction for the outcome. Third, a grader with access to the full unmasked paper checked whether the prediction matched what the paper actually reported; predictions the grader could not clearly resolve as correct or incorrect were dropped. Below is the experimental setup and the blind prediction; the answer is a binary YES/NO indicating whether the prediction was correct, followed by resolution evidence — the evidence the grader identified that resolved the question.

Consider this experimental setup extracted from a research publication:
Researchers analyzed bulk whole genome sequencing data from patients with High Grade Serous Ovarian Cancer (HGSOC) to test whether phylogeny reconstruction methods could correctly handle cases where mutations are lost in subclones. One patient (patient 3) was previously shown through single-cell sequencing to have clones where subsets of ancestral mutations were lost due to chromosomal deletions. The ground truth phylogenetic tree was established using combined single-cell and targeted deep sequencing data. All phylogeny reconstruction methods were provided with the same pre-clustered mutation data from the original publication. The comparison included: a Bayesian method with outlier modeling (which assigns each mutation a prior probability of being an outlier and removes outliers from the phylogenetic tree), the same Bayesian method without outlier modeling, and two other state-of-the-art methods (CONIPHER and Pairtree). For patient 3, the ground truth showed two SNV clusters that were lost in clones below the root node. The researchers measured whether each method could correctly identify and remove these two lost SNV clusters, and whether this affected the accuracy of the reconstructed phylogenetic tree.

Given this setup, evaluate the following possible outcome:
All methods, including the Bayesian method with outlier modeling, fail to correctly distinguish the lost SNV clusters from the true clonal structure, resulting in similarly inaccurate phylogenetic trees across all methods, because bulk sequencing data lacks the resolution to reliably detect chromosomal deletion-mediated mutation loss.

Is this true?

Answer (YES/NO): NO